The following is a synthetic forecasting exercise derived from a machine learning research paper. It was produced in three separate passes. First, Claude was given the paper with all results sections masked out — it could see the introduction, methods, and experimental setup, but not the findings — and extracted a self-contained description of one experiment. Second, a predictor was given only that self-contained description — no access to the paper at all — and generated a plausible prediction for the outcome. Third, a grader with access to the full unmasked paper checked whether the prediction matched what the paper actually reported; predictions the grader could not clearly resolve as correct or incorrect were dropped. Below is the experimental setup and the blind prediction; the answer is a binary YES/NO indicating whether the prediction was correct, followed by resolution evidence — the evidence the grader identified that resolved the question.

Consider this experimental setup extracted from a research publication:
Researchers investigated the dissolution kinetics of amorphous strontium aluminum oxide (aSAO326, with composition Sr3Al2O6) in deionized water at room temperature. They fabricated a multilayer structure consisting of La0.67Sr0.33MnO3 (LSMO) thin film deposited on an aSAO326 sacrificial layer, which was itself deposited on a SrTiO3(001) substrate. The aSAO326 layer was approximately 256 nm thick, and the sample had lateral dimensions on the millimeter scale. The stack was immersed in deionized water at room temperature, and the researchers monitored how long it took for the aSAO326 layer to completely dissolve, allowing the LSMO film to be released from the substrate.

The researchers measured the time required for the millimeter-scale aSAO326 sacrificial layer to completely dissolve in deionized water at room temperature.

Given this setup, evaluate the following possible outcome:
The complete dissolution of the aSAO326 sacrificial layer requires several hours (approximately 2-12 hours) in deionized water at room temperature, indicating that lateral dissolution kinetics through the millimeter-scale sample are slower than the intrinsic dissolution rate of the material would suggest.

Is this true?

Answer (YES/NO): NO